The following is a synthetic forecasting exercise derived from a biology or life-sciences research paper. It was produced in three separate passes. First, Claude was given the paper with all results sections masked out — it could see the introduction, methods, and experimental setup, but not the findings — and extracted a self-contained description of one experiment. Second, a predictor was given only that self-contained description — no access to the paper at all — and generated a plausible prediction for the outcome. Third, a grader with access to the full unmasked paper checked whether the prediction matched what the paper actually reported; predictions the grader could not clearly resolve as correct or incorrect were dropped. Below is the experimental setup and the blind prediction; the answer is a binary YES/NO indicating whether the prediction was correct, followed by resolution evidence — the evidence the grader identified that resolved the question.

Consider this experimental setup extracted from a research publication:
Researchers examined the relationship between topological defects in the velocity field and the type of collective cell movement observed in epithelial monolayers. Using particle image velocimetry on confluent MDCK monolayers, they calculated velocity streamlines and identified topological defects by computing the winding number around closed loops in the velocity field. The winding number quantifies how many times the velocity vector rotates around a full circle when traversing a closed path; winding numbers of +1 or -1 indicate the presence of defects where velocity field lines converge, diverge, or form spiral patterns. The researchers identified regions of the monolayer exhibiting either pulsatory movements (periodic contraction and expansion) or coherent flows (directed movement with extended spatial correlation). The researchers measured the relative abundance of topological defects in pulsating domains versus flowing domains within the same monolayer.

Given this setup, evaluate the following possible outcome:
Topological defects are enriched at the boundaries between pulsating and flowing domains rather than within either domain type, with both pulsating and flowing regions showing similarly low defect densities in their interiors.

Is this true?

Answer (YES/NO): NO